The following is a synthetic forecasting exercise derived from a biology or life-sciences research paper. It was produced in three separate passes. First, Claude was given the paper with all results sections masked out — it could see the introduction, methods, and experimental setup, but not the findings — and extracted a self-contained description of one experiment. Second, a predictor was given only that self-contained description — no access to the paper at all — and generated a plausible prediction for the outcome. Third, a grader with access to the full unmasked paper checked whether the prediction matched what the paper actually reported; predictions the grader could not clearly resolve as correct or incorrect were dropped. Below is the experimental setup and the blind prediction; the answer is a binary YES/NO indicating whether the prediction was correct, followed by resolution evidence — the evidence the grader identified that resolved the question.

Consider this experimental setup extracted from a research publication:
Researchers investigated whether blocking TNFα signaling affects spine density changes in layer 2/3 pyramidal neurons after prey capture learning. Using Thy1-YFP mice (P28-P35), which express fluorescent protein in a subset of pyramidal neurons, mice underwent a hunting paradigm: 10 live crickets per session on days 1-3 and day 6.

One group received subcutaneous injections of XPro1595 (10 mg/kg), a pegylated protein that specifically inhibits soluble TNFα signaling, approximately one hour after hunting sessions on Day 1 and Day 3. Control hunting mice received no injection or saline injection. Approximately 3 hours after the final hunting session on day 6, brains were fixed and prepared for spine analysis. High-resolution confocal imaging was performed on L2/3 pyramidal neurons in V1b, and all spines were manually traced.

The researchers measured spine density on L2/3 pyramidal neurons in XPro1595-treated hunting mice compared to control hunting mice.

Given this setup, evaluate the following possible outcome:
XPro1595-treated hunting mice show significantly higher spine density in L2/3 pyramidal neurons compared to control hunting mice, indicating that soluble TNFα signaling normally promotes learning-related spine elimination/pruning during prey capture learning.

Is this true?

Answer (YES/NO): NO